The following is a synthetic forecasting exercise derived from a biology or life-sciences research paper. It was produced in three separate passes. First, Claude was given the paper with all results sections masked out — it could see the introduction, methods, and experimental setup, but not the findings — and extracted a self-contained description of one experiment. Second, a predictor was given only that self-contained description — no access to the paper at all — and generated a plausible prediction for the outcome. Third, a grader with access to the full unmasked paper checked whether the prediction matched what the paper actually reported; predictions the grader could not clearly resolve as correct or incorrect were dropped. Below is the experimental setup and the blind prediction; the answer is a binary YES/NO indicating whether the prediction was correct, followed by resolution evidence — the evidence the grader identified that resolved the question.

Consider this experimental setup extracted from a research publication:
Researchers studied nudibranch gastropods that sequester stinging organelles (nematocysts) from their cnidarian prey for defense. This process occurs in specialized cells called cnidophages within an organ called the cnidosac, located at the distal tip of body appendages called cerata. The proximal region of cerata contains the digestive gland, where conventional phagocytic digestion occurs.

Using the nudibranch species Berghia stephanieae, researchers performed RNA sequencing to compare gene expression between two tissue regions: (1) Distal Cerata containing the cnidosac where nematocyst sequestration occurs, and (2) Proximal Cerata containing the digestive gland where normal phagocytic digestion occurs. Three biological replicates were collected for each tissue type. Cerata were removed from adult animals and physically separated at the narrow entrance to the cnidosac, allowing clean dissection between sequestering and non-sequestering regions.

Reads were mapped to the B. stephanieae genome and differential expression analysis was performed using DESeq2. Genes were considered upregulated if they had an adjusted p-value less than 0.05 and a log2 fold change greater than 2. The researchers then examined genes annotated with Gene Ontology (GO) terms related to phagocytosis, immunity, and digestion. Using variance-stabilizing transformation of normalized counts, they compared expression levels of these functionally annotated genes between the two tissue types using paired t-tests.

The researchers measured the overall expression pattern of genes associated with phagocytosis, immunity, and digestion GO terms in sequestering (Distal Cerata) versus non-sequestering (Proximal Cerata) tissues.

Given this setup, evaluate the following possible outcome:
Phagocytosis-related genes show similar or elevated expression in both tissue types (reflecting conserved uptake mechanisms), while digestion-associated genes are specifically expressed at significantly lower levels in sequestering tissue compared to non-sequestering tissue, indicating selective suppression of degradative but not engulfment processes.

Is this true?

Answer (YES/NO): NO